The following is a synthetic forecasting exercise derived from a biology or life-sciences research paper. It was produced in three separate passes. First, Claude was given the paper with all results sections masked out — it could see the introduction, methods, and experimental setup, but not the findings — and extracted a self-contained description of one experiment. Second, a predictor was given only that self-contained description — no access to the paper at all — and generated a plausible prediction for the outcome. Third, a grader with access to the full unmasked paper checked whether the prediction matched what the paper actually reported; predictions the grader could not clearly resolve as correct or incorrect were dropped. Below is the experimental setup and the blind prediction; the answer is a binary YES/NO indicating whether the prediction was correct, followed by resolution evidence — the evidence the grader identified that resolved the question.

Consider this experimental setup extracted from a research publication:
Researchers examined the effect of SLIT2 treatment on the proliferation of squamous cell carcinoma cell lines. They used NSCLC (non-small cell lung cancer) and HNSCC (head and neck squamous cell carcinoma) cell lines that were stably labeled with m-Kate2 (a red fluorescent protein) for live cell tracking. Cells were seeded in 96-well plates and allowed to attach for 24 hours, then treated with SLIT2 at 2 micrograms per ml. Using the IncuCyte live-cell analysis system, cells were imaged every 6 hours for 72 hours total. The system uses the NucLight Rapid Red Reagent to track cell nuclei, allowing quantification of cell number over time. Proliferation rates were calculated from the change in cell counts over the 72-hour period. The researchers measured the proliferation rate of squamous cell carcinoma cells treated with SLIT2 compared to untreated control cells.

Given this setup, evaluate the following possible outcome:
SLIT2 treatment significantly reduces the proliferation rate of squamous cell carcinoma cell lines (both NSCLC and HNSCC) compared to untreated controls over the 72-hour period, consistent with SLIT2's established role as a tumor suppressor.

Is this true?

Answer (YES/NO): YES